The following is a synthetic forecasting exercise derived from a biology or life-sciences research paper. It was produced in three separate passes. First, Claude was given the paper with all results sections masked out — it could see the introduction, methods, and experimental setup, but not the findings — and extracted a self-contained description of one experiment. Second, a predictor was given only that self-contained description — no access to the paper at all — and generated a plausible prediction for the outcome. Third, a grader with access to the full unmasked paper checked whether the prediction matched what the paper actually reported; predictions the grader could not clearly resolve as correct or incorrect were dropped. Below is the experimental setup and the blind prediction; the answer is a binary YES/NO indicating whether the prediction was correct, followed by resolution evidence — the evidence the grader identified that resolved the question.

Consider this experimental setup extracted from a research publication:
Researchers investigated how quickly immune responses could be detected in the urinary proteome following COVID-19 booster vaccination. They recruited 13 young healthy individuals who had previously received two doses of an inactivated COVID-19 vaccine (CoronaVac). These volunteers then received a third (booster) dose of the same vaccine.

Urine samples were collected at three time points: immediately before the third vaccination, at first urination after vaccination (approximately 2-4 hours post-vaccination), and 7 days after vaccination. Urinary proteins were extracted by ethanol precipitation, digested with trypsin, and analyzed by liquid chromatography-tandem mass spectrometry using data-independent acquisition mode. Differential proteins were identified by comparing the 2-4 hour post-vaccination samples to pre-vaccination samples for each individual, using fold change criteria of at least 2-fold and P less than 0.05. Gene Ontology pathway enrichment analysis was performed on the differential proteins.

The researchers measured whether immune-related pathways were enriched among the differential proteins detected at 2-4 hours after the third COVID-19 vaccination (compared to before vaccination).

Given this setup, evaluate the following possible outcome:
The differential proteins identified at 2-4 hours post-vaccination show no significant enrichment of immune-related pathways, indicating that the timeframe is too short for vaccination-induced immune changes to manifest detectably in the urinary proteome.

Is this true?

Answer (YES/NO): NO